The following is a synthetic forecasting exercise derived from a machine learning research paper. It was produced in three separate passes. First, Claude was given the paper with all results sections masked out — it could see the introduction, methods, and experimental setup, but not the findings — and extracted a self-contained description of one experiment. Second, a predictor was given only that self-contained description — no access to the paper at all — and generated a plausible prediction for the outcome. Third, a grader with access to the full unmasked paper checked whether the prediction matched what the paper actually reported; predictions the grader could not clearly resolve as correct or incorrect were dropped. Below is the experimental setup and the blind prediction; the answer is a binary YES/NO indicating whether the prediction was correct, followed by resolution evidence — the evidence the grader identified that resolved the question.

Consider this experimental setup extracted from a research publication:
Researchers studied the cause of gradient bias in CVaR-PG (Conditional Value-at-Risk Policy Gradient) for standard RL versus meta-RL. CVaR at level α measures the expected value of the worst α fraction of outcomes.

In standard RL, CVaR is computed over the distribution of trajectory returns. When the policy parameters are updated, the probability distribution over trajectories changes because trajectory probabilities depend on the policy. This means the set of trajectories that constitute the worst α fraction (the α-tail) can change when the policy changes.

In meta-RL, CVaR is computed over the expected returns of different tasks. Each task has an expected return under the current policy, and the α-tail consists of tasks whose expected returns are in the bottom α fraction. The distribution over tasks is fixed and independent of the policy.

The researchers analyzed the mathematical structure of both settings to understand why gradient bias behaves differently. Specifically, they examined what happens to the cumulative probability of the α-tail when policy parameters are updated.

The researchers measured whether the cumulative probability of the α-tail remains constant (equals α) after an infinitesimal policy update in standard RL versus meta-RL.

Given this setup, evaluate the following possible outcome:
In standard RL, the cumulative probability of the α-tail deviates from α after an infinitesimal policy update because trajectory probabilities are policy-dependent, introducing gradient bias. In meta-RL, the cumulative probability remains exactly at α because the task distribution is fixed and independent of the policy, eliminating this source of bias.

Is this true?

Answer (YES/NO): YES